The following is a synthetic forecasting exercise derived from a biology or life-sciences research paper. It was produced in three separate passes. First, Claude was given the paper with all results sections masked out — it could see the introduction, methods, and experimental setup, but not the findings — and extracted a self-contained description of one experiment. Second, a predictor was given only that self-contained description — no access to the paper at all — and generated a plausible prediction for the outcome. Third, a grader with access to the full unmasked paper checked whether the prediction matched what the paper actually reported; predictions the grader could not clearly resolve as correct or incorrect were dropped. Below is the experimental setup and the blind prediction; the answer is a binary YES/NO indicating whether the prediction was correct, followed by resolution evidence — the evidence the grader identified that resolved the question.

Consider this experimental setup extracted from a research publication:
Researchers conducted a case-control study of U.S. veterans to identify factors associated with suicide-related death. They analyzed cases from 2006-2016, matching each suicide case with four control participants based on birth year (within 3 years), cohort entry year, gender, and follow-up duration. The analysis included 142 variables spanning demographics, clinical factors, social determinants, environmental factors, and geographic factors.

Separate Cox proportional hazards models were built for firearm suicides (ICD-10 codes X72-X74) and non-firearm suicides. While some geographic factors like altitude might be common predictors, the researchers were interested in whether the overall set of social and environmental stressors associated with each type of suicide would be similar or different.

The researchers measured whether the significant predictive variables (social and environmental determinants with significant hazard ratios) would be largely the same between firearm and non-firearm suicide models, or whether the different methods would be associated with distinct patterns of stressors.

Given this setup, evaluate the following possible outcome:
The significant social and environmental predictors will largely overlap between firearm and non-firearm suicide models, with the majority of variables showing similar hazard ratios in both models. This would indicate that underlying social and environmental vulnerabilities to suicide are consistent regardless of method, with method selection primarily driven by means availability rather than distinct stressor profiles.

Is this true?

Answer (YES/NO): NO